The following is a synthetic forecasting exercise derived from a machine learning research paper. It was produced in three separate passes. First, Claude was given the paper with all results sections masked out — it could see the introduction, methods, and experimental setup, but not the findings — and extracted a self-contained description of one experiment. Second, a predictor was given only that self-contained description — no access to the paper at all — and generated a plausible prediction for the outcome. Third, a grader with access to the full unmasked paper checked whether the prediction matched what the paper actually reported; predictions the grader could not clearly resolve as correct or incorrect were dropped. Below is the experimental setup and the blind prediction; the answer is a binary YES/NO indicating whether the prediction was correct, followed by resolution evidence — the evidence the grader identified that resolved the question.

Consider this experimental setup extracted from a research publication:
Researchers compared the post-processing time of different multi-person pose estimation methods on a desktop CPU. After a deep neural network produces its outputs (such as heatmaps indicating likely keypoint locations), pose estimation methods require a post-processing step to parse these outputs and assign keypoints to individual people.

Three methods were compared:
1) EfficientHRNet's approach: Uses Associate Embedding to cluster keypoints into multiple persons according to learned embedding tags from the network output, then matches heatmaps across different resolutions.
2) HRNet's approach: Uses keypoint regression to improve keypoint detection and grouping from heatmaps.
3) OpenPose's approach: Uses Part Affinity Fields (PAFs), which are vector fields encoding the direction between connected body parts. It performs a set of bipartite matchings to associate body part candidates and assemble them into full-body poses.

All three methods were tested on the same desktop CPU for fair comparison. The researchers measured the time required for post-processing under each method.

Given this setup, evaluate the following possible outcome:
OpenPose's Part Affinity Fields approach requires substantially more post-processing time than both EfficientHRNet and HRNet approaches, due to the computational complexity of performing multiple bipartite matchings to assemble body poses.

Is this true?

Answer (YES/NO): NO